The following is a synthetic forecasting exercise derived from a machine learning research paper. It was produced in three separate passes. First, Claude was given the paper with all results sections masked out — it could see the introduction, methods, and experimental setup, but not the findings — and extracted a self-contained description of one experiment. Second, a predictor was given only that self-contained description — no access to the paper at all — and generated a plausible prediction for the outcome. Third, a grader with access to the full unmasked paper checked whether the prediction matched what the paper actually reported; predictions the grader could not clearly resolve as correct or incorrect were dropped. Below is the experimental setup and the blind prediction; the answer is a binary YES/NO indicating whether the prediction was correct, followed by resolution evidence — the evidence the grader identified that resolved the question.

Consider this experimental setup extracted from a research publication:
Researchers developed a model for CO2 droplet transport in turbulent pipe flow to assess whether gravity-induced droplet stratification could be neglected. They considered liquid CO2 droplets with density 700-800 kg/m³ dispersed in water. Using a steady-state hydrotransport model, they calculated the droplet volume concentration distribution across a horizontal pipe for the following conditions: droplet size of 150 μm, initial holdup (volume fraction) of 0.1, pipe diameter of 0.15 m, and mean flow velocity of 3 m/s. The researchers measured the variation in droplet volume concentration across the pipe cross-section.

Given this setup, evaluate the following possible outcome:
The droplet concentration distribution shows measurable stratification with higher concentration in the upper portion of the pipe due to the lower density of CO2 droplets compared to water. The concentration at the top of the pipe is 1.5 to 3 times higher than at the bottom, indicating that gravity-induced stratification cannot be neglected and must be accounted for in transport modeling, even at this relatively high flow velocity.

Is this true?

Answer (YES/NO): NO